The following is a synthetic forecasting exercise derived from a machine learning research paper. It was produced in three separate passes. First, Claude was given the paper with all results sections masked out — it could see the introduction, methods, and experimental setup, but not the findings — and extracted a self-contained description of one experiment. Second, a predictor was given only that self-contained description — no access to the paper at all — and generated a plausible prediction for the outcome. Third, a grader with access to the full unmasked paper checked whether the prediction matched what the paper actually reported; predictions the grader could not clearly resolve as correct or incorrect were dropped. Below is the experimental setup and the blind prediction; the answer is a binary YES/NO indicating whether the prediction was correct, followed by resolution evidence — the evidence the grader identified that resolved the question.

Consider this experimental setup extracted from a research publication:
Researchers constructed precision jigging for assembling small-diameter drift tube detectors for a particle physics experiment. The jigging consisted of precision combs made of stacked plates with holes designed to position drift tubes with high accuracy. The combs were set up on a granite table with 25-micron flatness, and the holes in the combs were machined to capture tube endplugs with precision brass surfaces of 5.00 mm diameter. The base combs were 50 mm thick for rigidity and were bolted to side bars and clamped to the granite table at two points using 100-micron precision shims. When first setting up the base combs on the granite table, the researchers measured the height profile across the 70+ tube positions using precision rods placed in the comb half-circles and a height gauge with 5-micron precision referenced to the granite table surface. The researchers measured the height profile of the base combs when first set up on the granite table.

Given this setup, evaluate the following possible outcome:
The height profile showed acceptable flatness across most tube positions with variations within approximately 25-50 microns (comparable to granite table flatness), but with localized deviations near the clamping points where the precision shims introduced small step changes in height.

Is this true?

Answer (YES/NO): NO